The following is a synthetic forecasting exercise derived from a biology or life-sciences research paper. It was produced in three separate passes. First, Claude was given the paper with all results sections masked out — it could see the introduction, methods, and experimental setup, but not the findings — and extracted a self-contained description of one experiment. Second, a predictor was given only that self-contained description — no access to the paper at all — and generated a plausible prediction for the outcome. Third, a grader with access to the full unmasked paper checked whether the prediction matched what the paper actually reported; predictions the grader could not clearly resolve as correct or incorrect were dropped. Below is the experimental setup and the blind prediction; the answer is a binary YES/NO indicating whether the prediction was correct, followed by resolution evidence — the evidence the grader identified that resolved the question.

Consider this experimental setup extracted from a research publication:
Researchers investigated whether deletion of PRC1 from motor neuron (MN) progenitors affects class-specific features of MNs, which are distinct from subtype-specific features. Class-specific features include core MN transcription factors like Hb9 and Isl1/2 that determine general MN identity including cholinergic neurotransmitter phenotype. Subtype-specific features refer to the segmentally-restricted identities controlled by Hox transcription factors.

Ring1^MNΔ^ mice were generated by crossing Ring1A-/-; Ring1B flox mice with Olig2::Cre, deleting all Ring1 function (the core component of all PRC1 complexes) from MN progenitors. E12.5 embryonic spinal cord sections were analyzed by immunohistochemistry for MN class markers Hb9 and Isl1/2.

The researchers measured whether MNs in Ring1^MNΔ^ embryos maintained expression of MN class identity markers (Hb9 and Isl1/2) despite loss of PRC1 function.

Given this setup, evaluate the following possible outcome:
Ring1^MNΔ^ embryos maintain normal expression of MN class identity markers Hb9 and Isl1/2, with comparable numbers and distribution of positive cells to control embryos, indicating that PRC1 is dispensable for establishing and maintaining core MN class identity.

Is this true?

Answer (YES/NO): YES